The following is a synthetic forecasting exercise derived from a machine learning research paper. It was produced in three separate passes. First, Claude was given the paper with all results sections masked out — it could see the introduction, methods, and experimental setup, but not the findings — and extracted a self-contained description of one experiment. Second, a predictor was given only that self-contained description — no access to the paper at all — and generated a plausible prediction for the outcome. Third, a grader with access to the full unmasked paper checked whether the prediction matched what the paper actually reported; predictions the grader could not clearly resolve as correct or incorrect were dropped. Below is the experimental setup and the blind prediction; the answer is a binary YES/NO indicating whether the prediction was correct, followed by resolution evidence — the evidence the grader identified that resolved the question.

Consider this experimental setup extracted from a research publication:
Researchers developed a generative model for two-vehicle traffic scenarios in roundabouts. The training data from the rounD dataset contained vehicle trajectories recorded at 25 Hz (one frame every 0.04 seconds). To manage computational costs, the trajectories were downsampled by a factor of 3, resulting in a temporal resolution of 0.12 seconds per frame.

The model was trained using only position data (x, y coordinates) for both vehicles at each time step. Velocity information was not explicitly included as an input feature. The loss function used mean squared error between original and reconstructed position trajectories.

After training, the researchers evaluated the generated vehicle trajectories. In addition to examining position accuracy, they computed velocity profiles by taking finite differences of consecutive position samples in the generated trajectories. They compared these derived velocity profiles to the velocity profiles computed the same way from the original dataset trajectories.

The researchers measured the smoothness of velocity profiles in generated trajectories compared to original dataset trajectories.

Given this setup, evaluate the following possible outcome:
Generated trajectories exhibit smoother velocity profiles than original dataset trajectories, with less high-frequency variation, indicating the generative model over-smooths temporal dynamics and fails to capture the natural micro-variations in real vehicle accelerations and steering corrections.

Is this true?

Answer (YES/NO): NO